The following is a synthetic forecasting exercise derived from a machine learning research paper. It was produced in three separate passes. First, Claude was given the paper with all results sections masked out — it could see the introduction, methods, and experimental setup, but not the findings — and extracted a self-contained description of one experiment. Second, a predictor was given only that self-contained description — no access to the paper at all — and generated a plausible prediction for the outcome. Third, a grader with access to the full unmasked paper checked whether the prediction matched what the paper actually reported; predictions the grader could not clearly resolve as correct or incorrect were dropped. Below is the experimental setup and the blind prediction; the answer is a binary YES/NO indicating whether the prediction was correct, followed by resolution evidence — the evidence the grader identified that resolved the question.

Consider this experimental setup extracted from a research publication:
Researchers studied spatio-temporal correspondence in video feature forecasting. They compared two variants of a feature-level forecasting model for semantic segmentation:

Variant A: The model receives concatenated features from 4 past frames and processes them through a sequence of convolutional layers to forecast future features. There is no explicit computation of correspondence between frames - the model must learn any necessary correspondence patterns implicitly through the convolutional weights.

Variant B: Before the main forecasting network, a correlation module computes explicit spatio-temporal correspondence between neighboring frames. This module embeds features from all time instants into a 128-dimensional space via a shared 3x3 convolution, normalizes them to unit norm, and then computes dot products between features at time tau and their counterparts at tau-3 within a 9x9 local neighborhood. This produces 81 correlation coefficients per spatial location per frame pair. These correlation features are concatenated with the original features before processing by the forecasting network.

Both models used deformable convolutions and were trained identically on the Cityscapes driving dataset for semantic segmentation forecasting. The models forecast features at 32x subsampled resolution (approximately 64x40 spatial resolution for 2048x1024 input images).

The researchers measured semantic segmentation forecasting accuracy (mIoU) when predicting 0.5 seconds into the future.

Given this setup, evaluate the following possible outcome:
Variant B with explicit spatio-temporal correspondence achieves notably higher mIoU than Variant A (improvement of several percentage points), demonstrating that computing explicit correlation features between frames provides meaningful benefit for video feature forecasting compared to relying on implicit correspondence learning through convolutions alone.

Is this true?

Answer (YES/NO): NO